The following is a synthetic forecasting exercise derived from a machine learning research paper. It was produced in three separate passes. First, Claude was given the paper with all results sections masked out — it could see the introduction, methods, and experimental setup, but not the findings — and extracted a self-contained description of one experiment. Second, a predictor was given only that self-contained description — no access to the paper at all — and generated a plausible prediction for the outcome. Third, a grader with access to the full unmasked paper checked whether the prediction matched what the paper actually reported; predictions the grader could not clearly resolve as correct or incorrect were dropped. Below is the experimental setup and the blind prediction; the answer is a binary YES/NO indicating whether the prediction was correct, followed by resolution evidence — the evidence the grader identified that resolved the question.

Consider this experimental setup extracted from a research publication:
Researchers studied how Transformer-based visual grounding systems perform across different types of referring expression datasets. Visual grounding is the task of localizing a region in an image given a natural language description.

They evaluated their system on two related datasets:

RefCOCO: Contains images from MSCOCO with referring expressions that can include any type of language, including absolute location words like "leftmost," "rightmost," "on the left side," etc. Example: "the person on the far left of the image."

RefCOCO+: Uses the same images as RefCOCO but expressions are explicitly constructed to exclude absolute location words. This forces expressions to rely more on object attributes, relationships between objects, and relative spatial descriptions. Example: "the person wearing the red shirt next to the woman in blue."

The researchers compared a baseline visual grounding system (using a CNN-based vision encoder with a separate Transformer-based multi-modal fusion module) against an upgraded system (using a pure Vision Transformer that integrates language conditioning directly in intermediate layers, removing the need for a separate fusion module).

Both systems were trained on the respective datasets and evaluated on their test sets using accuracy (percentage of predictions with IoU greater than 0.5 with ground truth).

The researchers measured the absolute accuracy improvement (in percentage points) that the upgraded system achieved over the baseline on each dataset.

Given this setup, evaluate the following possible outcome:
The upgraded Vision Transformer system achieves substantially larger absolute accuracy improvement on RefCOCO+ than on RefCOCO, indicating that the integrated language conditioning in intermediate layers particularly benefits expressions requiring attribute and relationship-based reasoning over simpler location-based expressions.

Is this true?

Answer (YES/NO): YES